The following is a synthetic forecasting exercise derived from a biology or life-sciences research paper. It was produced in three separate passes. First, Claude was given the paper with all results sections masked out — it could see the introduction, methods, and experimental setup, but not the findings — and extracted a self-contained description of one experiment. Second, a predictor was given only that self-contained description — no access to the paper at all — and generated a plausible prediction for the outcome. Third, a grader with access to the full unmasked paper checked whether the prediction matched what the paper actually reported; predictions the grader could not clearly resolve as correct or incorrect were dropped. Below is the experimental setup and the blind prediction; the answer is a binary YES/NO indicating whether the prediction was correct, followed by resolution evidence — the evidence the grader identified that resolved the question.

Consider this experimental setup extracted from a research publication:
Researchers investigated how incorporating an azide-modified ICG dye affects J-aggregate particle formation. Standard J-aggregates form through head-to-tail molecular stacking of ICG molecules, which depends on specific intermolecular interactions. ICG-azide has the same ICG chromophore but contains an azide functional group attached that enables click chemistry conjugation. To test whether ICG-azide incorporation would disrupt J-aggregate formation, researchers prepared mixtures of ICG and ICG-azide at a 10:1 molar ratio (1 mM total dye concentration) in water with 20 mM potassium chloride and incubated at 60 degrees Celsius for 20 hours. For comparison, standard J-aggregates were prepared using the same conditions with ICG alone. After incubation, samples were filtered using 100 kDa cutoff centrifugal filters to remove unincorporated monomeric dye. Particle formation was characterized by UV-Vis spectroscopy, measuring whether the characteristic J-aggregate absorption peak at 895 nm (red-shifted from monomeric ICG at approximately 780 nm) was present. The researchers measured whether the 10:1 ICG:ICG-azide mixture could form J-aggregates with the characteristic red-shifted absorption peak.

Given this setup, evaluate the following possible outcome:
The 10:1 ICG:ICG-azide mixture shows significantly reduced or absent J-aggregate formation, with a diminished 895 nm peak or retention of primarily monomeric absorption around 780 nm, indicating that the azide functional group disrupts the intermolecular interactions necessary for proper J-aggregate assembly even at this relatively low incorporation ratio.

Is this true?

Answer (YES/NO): NO